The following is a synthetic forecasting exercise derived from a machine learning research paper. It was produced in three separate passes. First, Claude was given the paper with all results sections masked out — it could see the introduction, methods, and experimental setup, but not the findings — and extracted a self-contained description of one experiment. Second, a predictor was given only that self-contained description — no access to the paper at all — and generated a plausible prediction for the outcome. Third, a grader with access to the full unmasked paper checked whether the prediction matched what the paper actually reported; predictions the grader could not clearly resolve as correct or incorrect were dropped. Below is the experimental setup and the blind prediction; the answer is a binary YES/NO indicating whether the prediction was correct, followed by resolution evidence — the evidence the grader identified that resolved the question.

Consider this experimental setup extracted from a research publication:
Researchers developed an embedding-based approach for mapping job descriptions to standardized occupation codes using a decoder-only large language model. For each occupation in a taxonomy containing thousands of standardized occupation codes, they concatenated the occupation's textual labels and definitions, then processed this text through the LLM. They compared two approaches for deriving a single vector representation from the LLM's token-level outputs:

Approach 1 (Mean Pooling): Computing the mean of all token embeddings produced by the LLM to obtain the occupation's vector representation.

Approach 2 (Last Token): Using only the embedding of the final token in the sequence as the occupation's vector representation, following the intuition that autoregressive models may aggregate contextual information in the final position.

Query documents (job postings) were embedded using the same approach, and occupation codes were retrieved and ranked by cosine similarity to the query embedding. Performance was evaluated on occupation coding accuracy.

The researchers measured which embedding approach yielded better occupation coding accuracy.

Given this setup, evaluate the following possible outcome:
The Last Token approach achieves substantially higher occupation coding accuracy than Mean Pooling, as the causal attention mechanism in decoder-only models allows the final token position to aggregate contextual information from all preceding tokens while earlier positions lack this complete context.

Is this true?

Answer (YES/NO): NO